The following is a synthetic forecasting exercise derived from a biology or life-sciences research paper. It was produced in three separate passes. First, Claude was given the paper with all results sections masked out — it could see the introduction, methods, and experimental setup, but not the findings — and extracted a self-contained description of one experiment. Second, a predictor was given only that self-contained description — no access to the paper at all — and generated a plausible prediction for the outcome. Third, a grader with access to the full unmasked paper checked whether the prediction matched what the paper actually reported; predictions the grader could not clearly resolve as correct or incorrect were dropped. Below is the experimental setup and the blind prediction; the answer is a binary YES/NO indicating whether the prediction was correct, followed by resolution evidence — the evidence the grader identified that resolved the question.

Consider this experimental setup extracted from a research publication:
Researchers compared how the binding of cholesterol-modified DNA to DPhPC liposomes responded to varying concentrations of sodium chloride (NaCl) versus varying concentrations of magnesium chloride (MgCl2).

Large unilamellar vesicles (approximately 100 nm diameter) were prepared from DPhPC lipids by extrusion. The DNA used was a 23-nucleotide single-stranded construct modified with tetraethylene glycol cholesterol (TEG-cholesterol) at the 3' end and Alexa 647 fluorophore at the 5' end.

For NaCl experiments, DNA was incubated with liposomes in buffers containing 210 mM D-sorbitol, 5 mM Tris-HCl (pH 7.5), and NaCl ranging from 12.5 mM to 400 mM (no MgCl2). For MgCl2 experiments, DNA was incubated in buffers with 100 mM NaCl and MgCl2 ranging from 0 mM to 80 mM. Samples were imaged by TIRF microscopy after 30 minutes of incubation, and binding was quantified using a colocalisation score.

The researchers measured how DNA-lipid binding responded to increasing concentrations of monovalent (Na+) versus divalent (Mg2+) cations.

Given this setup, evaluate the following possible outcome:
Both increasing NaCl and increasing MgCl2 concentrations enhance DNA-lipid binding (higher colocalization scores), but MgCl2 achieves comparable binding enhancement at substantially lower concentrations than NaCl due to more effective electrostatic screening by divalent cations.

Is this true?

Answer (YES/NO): NO